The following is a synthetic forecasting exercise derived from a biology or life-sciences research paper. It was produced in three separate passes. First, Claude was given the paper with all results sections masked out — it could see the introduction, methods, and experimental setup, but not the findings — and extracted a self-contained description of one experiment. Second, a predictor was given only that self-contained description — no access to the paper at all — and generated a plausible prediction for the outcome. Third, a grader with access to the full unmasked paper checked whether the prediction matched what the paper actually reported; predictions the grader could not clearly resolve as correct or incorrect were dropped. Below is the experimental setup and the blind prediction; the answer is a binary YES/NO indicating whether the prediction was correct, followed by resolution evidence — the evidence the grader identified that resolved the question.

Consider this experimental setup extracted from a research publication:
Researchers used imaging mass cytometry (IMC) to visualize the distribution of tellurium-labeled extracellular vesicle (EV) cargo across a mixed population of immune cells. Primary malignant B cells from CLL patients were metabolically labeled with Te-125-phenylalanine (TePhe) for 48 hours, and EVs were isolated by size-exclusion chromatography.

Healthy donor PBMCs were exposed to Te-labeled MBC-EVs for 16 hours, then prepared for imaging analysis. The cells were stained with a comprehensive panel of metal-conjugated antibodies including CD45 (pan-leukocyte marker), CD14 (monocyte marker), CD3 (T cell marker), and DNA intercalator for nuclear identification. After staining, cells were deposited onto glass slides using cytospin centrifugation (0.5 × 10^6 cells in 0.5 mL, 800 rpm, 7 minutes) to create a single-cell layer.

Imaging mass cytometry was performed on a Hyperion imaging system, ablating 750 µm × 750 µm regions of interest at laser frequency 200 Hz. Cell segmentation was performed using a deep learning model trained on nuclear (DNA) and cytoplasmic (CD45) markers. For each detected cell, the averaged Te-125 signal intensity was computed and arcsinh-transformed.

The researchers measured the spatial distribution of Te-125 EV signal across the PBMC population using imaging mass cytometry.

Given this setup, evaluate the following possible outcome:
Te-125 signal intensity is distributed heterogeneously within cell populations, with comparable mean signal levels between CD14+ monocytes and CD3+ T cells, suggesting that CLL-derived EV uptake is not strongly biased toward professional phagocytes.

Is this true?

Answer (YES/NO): NO